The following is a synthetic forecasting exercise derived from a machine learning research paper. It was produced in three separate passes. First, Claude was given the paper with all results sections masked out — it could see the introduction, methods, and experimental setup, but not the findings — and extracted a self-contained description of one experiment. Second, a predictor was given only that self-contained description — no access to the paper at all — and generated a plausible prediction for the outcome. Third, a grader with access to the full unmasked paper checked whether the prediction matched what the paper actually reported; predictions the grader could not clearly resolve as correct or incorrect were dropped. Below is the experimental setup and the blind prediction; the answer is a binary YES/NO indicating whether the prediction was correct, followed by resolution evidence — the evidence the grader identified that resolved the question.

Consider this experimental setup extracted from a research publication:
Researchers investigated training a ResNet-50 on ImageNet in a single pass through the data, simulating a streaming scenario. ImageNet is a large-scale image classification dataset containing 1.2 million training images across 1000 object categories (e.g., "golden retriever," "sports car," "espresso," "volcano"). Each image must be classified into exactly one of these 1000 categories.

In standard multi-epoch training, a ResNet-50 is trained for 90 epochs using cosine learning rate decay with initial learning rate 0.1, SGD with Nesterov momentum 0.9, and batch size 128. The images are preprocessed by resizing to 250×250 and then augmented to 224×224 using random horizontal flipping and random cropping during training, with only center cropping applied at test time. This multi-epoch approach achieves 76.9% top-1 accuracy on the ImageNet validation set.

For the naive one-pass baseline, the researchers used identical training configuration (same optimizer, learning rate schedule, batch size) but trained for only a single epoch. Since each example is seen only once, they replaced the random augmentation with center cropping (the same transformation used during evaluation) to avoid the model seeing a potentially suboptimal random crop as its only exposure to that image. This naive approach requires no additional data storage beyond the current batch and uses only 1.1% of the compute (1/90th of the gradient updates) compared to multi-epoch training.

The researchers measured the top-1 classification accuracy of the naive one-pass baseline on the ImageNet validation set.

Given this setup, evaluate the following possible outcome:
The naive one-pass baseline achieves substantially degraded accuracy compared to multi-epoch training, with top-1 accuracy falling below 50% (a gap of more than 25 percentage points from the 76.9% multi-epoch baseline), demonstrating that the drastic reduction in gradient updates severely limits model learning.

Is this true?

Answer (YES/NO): YES